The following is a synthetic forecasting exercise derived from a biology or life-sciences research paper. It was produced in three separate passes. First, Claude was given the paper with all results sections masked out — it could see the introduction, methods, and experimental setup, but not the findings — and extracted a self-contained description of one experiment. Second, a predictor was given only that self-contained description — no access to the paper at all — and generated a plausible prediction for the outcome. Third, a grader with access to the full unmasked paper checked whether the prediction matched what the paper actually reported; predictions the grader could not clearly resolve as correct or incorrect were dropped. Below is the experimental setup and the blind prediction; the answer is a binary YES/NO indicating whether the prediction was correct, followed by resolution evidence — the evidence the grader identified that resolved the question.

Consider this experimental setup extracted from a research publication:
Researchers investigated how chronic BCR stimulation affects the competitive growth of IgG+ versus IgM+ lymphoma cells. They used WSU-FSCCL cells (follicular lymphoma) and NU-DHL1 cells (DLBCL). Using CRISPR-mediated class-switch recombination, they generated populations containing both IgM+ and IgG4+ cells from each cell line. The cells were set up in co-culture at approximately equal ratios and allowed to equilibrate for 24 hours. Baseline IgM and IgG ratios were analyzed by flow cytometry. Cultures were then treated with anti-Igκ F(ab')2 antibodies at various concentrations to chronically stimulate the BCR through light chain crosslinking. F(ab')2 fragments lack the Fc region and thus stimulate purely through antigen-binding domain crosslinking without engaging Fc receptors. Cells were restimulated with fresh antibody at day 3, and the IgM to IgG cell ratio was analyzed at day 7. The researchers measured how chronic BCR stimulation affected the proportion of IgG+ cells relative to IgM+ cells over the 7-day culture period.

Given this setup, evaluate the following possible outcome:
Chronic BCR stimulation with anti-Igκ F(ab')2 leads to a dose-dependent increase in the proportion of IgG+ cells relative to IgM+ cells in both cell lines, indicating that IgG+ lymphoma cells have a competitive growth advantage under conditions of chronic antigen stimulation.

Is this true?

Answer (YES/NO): NO